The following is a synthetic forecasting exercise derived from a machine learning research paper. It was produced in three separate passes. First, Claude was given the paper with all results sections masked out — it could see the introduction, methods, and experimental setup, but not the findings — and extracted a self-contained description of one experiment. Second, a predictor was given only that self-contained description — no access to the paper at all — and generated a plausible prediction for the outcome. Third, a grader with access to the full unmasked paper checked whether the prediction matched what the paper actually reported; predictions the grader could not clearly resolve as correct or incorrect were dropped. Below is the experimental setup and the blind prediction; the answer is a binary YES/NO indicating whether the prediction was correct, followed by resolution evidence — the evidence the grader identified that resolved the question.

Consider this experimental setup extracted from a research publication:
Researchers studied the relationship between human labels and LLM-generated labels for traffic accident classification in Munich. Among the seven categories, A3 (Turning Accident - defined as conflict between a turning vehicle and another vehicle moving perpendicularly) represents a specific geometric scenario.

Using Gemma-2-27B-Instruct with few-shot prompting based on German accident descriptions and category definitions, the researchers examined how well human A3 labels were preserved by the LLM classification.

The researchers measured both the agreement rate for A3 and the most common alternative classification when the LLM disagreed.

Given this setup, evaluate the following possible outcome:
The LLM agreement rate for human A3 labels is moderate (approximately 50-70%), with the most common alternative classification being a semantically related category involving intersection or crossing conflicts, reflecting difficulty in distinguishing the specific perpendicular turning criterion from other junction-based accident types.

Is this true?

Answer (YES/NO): NO